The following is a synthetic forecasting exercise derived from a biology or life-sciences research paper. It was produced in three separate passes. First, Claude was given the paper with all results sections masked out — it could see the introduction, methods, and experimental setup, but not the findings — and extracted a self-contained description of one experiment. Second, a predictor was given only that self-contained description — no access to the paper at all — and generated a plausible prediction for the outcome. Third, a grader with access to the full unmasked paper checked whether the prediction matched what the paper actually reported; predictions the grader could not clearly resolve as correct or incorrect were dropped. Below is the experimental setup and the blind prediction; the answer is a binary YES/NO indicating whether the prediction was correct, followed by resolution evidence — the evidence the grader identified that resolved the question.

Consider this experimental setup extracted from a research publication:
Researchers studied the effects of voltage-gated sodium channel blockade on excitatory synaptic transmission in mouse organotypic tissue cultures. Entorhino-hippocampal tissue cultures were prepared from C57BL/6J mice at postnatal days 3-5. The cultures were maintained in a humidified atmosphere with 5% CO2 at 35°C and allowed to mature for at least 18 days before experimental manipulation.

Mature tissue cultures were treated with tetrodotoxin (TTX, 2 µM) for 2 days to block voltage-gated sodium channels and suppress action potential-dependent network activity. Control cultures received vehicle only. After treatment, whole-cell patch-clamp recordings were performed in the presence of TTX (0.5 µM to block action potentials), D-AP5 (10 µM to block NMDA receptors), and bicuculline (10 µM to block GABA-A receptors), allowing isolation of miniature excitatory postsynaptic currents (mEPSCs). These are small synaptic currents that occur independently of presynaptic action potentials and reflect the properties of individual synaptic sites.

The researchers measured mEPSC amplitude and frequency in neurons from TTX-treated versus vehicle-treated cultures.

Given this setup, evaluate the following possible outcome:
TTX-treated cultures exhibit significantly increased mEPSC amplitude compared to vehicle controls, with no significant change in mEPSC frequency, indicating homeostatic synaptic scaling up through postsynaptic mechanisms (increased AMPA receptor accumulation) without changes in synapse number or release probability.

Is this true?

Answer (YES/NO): NO